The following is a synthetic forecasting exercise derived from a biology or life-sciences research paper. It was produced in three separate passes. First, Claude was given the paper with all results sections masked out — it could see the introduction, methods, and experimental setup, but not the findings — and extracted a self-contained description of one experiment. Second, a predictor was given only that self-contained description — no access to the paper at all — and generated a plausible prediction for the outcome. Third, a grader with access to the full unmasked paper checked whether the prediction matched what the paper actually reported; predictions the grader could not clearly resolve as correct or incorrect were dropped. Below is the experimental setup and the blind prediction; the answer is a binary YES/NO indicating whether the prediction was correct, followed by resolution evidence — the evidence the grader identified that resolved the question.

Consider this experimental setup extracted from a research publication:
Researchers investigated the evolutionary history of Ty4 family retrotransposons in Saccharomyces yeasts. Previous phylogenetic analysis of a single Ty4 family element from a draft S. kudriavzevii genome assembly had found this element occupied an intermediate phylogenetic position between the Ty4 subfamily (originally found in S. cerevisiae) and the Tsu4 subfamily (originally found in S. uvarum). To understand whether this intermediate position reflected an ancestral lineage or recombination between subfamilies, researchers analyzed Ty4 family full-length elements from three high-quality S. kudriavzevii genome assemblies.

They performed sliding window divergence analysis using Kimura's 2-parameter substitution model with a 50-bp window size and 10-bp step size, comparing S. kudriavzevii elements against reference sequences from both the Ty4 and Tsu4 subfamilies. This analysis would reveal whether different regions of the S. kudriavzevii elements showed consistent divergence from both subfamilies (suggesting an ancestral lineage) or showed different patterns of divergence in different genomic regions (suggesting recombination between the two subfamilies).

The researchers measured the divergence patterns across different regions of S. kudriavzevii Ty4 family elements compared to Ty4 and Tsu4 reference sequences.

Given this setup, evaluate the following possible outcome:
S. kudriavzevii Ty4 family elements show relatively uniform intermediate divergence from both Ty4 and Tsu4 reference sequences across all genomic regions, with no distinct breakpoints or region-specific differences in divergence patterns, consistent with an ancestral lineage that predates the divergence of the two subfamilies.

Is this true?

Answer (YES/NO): NO